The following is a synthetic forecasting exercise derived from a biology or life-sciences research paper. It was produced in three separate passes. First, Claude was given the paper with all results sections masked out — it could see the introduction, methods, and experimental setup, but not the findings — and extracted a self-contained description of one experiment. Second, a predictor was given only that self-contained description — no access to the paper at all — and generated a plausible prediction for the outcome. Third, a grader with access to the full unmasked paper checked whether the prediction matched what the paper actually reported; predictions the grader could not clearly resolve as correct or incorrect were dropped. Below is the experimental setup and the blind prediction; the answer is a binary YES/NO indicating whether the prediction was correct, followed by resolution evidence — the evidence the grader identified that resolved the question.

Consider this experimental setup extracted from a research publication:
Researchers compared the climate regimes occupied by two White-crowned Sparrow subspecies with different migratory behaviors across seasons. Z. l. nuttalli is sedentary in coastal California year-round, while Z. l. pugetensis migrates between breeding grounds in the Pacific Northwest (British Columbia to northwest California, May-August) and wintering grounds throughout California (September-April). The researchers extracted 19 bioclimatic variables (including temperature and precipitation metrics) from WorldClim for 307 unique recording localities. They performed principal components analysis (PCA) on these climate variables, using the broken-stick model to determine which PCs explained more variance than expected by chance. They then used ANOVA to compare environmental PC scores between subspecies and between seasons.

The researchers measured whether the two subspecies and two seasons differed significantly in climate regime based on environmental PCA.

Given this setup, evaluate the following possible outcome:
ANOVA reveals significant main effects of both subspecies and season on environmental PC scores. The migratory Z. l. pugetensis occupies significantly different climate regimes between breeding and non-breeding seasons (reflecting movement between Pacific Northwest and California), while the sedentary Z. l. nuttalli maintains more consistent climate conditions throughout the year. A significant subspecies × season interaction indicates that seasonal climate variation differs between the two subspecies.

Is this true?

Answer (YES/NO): NO